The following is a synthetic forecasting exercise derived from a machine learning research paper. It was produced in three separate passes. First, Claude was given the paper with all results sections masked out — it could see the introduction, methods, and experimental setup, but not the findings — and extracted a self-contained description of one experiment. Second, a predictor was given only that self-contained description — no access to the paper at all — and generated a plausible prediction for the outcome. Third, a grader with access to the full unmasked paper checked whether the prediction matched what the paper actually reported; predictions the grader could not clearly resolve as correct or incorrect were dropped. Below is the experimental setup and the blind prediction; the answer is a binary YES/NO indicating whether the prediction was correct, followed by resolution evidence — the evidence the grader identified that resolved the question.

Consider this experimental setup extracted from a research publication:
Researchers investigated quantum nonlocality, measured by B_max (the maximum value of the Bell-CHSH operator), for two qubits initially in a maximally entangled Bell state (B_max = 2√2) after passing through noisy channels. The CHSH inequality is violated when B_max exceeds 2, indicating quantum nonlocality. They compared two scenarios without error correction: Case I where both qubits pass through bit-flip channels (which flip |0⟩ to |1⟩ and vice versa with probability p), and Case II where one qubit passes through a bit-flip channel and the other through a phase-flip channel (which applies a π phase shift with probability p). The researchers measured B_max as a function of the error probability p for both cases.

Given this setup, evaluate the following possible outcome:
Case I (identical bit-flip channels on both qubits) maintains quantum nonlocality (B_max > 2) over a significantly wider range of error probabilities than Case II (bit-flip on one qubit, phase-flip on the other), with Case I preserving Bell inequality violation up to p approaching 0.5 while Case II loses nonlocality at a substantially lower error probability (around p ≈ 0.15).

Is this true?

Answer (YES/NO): YES